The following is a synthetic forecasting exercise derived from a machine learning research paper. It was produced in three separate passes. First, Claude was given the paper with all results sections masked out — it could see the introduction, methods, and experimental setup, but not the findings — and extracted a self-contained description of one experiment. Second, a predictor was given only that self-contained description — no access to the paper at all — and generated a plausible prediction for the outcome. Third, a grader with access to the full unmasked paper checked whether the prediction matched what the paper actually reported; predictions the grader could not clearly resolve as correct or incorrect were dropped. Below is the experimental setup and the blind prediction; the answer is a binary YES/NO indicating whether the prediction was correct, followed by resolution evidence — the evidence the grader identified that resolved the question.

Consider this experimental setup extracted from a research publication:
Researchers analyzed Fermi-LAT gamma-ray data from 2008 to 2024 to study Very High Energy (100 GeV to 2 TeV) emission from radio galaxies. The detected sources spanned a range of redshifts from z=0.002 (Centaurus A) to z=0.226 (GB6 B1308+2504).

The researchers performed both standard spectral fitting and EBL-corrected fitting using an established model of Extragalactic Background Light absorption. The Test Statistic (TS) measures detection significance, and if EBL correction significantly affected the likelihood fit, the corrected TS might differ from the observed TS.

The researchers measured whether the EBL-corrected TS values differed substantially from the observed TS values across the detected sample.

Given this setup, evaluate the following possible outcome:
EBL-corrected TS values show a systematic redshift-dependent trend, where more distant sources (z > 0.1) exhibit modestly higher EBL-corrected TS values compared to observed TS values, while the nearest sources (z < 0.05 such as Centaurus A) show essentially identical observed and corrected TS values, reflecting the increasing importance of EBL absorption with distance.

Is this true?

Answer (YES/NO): NO